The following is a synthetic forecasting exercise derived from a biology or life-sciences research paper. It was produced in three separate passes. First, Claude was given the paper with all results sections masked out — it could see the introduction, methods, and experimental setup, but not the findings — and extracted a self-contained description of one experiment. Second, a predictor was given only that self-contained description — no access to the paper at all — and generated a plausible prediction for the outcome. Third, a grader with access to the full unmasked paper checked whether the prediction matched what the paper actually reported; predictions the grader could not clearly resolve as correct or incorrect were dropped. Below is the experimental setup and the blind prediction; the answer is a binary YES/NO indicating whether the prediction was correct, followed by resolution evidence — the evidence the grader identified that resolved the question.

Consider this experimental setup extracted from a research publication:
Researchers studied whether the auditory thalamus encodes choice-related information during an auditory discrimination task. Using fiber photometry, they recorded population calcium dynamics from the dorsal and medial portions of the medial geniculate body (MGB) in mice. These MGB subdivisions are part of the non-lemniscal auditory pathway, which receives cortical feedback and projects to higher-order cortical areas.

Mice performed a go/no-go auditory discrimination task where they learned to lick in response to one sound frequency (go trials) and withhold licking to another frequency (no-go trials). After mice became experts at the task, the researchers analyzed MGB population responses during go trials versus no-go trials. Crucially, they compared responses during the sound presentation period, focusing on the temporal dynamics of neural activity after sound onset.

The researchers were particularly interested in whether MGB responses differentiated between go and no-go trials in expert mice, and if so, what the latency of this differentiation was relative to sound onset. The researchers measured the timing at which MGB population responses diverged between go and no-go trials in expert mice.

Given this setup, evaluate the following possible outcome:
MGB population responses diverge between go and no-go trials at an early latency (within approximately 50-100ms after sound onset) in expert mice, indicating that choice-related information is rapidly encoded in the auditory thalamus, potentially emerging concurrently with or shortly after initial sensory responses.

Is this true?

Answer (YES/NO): NO